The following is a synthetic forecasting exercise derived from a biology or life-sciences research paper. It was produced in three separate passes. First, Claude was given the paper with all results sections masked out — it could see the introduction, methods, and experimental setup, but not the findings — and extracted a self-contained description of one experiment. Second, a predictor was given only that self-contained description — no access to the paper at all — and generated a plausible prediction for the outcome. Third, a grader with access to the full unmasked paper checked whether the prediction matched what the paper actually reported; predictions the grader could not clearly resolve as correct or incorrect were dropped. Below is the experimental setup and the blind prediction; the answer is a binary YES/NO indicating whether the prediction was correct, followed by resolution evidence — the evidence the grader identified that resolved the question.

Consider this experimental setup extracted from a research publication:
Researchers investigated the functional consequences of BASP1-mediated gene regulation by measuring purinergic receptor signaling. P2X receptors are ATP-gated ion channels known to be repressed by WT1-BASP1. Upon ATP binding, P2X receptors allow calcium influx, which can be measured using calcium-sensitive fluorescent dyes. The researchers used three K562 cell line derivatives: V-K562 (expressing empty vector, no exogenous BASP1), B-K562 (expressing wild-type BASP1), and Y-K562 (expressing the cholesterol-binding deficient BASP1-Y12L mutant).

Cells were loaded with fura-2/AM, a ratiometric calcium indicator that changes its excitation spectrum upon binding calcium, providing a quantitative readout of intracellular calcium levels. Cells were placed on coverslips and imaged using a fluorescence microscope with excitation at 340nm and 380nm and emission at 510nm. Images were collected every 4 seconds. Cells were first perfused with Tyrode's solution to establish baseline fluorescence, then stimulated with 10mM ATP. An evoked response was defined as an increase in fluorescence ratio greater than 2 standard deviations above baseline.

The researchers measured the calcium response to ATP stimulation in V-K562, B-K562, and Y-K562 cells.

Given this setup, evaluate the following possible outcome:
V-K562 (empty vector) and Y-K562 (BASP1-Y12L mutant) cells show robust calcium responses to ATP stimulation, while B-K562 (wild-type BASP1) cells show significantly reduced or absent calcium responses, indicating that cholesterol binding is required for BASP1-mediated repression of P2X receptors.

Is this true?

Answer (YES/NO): NO